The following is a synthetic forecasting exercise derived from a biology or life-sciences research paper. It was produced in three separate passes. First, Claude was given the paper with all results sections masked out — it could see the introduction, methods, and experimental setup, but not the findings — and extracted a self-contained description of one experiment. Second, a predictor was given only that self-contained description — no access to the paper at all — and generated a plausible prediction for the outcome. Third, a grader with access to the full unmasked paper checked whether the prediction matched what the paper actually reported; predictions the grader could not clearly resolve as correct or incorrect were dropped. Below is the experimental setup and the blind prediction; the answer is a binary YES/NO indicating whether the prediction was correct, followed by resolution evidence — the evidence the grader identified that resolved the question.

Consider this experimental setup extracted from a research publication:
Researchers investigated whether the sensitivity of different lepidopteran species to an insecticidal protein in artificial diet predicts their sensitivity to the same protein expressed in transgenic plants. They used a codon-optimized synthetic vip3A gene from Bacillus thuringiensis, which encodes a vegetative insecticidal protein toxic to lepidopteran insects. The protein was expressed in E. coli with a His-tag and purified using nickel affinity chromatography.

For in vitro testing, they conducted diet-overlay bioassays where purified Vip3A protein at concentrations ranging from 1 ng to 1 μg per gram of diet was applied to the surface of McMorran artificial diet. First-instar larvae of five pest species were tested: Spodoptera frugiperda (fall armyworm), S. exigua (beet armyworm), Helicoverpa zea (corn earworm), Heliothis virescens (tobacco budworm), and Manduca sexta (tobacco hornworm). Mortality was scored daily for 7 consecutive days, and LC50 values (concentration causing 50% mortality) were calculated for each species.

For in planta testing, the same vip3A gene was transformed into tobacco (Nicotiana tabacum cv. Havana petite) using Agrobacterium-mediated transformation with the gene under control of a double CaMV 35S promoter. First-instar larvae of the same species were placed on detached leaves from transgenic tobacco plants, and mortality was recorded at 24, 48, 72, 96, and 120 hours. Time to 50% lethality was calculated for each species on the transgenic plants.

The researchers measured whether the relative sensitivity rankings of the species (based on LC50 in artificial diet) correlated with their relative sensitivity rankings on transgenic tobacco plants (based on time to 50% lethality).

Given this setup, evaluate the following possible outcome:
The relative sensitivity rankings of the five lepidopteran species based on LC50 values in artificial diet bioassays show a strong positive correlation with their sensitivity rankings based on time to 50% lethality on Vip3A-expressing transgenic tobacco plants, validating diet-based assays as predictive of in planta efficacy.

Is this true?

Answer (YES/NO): NO